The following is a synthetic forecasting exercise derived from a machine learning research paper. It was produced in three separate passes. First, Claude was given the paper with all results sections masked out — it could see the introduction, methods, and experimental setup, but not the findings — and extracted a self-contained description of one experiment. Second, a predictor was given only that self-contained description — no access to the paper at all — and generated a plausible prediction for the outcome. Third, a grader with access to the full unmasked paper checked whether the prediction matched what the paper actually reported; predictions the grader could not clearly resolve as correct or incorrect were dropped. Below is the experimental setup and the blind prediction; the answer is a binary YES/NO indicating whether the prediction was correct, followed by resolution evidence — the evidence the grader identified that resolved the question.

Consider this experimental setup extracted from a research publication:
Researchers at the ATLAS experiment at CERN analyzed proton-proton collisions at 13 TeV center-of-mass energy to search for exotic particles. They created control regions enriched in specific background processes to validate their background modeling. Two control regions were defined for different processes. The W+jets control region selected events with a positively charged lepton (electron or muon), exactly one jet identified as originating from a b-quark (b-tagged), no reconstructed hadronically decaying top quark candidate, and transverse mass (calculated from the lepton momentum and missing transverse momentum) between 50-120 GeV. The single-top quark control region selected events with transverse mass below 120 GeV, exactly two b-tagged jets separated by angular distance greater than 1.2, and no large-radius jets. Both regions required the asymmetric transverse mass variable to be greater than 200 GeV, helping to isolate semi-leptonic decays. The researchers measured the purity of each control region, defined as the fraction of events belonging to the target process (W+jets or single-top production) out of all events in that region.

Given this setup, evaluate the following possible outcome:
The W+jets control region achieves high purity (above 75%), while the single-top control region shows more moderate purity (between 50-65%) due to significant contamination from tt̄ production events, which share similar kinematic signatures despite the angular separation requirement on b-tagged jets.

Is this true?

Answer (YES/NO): NO